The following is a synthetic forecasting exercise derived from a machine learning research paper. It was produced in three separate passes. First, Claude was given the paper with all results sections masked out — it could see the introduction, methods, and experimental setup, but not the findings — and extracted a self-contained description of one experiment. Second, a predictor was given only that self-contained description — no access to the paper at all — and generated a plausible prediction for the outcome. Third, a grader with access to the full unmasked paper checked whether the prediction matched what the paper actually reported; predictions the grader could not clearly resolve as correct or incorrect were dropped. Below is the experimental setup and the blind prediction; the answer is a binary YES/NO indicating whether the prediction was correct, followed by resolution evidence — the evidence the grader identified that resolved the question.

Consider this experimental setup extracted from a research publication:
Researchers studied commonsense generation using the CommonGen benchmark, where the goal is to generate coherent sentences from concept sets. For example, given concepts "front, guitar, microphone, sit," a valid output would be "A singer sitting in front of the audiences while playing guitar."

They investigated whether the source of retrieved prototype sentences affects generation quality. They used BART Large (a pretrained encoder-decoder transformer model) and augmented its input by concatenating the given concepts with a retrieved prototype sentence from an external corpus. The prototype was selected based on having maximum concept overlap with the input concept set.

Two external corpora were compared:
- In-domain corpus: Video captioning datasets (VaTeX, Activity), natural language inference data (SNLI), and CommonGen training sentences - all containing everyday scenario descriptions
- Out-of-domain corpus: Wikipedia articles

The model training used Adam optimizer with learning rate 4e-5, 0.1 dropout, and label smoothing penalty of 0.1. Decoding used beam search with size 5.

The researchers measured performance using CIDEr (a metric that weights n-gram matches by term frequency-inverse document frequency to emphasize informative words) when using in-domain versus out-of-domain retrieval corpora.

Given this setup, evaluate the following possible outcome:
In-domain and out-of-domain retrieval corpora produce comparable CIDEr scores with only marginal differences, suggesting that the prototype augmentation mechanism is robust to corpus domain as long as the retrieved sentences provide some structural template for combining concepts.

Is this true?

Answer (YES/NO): NO